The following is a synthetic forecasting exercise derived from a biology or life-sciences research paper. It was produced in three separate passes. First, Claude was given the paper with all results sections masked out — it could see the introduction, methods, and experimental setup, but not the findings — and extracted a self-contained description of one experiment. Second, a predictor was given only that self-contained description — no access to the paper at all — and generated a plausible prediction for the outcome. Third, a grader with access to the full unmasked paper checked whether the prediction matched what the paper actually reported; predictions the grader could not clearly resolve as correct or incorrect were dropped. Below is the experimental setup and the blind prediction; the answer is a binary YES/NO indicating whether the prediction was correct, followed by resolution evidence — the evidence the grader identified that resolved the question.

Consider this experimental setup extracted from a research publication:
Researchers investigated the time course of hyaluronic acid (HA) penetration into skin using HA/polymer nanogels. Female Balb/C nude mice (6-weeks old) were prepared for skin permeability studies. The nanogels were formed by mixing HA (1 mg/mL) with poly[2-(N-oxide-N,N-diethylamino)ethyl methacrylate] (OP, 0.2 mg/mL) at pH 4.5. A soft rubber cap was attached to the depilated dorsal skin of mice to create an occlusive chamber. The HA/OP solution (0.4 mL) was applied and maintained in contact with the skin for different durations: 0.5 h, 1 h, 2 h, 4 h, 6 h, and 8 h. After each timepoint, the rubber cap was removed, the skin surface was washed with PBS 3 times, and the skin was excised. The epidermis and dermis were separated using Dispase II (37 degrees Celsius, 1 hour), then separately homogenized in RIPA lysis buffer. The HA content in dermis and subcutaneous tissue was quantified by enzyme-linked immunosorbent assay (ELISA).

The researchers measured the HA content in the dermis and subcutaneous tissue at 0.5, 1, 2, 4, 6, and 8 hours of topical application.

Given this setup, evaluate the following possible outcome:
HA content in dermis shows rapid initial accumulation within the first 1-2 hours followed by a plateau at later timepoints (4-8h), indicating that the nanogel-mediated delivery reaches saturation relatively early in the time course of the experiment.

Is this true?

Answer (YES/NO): NO